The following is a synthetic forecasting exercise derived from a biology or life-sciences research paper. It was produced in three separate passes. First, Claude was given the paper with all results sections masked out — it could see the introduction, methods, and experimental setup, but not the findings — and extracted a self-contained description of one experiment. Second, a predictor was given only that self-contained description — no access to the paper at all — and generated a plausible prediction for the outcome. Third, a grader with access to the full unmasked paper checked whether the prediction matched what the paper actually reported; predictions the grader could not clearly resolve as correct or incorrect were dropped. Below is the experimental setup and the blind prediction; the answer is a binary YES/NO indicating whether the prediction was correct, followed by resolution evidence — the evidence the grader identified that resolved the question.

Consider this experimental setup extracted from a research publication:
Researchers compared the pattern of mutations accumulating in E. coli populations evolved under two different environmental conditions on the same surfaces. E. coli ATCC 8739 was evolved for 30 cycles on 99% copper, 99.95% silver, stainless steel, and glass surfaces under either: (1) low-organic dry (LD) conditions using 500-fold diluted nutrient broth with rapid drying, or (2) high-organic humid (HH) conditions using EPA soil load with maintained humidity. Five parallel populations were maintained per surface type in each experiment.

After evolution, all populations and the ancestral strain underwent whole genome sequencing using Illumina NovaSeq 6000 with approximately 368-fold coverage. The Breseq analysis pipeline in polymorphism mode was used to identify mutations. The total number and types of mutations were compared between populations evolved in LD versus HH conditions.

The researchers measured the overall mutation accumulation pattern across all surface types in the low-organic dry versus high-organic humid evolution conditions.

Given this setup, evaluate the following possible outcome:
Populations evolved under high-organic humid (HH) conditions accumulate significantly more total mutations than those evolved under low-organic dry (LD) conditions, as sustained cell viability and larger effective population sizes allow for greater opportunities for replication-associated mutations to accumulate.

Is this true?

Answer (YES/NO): NO